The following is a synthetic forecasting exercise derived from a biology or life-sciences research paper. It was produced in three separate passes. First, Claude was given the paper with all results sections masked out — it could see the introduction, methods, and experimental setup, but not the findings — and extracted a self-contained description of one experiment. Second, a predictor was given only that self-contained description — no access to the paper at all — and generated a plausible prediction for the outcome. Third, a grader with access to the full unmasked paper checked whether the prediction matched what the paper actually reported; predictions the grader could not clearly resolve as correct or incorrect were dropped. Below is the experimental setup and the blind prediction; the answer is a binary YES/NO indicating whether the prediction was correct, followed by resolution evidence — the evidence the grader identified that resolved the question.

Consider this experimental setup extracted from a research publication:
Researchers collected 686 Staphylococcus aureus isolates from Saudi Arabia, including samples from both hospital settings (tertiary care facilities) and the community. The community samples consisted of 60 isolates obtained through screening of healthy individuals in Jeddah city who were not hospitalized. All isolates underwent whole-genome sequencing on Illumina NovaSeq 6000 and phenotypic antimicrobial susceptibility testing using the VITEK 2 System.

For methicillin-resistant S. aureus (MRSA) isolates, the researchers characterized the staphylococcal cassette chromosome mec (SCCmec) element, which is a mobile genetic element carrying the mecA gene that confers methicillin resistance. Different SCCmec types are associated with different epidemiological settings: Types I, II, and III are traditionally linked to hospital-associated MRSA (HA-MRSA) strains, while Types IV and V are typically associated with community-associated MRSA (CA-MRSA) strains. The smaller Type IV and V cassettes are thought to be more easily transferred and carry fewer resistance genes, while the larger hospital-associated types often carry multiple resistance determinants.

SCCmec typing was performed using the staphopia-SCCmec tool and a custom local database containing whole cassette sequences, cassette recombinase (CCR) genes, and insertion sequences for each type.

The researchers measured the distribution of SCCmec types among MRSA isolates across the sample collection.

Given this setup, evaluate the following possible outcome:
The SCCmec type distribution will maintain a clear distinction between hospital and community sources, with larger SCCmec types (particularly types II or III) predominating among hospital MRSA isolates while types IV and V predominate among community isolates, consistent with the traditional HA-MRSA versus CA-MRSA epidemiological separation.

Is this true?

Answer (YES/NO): NO